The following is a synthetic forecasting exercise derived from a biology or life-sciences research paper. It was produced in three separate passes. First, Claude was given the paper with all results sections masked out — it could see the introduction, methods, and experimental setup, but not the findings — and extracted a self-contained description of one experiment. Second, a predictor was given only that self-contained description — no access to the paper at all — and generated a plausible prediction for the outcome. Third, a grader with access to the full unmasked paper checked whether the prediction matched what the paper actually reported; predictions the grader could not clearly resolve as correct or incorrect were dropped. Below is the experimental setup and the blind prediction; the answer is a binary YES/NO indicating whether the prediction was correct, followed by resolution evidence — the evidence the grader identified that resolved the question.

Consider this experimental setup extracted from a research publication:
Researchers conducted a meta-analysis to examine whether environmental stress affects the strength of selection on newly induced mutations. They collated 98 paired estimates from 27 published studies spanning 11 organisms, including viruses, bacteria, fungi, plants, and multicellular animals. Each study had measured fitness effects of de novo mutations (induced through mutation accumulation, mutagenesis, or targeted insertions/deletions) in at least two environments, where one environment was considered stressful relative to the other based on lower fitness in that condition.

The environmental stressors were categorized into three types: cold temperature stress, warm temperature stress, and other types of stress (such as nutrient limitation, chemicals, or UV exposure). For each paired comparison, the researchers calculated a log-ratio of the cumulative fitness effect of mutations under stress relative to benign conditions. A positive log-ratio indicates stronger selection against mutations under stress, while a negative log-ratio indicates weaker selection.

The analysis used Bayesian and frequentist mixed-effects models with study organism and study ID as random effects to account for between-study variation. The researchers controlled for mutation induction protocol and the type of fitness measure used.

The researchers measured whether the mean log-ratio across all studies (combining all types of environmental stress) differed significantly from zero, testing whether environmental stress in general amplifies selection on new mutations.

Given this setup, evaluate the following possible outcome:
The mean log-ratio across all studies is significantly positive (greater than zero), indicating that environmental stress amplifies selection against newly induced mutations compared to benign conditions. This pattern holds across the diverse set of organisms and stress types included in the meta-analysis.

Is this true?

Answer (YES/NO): NO